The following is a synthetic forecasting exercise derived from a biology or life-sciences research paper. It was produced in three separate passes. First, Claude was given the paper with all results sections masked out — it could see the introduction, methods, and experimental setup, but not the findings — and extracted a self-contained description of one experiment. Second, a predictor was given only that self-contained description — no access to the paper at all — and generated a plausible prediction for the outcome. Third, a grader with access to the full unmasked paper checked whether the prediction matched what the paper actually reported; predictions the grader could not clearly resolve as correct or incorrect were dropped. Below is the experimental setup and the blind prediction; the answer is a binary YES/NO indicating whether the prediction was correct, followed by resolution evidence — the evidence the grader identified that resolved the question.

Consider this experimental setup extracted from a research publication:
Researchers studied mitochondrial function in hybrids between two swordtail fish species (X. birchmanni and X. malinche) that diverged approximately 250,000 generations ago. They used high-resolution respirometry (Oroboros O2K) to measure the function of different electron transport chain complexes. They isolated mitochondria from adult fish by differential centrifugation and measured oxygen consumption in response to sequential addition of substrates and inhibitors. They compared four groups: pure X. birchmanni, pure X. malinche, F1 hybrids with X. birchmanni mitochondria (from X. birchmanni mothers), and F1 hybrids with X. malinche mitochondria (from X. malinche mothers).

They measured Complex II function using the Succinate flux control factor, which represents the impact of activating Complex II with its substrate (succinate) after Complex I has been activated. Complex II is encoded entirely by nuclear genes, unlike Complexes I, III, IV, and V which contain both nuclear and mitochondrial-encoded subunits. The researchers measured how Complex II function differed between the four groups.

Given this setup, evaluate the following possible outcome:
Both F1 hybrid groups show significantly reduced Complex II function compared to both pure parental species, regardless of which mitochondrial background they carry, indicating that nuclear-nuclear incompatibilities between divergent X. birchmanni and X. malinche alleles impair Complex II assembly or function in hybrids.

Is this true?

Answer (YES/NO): NO